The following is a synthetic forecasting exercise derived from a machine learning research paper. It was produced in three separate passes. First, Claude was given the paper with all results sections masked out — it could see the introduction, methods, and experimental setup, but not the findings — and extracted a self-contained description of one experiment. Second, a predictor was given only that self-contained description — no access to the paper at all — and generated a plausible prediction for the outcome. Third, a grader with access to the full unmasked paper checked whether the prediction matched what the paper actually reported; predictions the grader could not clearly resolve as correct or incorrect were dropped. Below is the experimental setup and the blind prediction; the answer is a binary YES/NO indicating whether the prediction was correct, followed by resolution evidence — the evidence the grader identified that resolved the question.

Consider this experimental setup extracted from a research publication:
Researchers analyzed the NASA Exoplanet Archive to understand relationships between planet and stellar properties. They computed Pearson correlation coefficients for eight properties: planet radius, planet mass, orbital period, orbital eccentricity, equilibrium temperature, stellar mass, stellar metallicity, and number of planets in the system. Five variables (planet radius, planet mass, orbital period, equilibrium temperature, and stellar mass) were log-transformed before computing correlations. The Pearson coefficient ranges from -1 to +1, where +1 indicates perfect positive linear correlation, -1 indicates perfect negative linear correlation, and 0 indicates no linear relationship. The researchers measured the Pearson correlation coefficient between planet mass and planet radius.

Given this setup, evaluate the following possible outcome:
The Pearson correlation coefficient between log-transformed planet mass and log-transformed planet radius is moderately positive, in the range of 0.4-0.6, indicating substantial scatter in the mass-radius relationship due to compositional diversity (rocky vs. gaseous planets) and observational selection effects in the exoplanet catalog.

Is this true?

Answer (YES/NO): NO